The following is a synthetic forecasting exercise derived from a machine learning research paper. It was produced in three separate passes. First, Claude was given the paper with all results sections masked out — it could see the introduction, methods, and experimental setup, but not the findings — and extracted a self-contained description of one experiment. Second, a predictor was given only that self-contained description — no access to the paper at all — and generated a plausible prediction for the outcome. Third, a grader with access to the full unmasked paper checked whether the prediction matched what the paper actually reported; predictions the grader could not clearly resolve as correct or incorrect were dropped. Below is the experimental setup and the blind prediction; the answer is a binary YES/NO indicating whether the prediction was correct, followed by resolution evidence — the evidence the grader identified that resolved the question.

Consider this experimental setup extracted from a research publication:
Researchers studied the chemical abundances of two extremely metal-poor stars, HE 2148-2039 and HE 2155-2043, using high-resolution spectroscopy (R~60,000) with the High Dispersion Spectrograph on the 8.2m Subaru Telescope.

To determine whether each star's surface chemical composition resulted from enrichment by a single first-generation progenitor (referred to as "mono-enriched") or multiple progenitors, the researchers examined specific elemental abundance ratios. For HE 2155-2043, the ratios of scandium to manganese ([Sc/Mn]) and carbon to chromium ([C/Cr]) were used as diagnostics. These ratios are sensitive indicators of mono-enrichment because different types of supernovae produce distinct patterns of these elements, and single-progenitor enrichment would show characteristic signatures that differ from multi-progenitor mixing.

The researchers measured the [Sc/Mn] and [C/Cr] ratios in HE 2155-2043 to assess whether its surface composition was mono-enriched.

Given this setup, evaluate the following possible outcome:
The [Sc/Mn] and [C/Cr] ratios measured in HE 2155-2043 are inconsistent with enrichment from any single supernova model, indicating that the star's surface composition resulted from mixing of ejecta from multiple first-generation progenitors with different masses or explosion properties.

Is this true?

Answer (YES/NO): NO